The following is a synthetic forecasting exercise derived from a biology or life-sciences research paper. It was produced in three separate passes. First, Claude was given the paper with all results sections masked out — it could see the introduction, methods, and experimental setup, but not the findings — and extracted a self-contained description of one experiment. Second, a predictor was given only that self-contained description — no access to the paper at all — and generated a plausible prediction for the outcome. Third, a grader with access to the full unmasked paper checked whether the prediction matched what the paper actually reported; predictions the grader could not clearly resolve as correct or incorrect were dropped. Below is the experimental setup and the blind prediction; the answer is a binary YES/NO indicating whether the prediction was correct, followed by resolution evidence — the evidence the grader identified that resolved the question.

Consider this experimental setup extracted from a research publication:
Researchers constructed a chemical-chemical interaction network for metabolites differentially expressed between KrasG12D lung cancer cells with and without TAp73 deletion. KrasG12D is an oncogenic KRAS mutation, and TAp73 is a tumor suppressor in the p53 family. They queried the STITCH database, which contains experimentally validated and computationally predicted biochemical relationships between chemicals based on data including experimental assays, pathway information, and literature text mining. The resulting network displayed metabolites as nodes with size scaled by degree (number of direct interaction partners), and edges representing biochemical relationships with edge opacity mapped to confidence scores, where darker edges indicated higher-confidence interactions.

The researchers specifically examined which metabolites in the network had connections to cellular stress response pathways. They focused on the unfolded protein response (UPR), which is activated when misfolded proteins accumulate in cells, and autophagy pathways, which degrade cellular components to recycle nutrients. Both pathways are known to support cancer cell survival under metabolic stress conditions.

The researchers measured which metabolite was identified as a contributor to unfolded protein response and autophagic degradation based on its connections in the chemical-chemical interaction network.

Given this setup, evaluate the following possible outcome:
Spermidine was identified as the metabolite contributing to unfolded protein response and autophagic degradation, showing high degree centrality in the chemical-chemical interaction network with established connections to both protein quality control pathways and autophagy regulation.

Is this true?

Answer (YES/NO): NO